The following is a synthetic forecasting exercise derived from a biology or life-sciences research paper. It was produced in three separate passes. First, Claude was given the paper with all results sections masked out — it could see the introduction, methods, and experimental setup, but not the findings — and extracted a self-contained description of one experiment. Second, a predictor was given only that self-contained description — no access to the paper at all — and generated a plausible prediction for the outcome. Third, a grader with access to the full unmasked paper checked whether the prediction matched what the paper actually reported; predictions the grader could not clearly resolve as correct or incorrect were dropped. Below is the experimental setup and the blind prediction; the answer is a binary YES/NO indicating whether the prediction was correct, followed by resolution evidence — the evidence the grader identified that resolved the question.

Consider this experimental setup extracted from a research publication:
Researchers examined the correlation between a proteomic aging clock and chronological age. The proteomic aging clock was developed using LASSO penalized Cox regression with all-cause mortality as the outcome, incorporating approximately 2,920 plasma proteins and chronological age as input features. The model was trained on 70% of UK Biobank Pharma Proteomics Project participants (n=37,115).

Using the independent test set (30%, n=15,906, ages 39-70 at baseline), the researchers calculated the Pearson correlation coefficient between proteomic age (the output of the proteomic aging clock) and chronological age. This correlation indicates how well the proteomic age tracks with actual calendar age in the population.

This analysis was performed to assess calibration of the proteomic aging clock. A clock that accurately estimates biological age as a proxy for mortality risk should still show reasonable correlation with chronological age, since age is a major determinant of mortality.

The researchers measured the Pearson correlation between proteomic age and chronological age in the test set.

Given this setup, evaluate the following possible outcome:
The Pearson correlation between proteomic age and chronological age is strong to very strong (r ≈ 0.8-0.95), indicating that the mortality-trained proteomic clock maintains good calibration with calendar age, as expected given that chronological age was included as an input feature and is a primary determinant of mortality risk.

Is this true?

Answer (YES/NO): NO